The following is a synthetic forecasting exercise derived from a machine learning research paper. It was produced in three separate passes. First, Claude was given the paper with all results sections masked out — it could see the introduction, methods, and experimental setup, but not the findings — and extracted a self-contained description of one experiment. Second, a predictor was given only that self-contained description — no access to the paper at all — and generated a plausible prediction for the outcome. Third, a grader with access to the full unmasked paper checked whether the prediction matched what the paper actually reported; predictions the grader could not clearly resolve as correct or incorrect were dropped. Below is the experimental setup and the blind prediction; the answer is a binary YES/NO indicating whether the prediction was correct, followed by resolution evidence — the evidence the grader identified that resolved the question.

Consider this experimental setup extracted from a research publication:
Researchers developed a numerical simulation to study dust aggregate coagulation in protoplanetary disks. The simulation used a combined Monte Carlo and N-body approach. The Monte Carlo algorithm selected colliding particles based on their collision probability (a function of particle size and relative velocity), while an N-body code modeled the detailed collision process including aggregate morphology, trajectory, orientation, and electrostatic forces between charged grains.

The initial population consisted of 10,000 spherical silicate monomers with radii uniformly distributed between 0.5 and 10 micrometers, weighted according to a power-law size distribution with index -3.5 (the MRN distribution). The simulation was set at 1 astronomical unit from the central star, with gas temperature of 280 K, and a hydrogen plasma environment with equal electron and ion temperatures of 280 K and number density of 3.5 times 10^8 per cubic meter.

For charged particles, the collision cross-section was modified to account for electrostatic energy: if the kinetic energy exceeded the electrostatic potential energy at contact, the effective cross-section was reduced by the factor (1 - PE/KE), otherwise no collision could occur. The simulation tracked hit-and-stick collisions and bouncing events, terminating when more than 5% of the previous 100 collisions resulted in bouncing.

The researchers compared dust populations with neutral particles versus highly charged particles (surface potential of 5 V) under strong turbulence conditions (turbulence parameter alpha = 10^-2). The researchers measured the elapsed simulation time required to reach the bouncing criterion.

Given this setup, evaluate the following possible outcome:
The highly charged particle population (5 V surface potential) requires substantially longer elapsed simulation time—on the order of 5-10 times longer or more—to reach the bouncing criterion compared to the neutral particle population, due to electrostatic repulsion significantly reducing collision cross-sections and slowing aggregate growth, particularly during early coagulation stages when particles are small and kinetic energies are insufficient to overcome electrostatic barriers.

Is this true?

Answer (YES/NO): NO